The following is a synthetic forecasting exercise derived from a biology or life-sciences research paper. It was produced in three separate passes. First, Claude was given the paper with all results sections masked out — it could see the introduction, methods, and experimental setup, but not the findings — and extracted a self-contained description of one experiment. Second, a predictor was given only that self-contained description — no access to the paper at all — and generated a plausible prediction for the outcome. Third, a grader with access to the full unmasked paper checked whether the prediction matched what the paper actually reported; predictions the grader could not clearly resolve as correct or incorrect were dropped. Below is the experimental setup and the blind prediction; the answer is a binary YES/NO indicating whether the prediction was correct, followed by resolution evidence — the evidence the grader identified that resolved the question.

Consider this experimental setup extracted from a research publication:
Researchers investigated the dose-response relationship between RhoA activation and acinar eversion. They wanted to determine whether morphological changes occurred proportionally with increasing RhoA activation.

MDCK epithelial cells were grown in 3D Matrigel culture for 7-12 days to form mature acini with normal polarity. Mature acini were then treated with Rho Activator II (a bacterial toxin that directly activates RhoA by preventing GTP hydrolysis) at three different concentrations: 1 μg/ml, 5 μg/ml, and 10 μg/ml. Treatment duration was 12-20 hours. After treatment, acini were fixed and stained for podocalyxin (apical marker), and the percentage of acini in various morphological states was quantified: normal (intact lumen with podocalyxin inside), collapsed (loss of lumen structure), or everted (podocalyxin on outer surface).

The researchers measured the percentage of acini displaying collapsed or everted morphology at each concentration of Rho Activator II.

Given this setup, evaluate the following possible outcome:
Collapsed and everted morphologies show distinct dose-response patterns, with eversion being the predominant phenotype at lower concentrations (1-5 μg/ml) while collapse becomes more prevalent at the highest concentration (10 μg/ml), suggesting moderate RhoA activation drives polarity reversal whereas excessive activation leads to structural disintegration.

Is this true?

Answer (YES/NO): NO